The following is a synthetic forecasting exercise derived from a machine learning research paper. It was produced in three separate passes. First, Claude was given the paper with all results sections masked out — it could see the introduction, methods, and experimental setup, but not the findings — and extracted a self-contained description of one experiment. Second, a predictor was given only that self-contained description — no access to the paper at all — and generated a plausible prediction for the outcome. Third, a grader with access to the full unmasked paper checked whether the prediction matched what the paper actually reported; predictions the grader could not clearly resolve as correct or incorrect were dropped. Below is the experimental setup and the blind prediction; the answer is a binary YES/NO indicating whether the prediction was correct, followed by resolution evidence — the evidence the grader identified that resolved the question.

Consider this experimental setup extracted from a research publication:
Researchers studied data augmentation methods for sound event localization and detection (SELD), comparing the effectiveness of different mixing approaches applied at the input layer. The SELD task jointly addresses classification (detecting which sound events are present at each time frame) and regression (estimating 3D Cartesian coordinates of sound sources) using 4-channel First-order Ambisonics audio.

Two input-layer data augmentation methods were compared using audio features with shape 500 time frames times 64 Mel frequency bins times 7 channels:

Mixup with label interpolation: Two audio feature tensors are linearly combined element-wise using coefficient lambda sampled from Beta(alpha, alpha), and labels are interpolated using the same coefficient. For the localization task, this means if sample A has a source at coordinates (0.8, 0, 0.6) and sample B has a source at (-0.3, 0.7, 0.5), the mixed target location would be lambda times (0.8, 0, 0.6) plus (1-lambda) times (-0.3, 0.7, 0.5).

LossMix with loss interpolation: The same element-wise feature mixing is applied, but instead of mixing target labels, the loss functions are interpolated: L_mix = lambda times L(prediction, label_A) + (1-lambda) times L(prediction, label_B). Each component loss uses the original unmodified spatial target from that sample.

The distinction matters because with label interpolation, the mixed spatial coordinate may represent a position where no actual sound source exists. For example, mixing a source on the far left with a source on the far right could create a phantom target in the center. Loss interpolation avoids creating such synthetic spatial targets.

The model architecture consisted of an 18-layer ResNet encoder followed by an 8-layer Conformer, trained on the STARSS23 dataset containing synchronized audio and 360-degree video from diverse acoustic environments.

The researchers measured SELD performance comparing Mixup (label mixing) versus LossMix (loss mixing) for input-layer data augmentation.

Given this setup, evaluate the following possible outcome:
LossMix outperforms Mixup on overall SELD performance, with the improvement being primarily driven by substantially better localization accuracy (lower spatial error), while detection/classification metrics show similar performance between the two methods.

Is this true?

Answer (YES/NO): NO